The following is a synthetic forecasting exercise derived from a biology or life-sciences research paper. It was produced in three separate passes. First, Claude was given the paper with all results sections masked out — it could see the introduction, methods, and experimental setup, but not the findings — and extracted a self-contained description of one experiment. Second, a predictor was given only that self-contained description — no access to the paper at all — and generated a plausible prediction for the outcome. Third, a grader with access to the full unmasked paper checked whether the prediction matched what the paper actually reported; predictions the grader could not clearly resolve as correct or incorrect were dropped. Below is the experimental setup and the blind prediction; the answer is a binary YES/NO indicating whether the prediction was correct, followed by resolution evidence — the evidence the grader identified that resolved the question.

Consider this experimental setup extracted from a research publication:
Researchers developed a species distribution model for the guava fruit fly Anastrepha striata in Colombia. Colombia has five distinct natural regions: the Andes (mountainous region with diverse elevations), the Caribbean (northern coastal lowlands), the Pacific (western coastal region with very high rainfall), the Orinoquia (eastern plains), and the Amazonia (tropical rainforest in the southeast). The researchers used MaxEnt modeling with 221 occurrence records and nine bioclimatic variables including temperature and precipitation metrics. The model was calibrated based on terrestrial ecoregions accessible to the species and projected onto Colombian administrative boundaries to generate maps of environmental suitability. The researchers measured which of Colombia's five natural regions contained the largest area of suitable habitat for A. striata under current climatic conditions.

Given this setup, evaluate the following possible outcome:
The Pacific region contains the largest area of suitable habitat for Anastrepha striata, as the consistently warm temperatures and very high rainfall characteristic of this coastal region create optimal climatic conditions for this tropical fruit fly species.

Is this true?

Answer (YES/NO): NO